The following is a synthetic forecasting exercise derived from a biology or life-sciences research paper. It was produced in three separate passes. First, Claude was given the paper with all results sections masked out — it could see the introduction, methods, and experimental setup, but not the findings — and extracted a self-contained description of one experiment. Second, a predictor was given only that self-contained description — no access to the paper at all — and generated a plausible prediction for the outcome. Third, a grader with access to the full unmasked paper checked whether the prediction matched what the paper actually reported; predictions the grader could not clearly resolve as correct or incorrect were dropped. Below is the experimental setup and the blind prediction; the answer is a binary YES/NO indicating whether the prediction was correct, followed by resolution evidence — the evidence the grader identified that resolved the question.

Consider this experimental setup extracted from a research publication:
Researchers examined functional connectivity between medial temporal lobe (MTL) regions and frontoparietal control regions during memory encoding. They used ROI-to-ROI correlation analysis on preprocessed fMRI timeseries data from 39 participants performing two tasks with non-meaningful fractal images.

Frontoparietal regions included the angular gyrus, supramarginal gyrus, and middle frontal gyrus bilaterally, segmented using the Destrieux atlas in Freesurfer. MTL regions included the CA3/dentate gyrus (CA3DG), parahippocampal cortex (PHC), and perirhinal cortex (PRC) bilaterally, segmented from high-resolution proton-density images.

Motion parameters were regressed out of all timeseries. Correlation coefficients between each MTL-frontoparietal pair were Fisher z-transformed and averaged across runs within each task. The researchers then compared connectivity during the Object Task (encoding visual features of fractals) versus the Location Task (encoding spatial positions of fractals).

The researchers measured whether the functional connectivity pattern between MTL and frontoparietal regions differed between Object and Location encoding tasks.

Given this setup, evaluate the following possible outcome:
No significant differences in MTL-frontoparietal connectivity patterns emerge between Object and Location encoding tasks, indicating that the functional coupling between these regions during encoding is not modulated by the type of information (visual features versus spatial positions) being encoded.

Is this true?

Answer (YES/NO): YES